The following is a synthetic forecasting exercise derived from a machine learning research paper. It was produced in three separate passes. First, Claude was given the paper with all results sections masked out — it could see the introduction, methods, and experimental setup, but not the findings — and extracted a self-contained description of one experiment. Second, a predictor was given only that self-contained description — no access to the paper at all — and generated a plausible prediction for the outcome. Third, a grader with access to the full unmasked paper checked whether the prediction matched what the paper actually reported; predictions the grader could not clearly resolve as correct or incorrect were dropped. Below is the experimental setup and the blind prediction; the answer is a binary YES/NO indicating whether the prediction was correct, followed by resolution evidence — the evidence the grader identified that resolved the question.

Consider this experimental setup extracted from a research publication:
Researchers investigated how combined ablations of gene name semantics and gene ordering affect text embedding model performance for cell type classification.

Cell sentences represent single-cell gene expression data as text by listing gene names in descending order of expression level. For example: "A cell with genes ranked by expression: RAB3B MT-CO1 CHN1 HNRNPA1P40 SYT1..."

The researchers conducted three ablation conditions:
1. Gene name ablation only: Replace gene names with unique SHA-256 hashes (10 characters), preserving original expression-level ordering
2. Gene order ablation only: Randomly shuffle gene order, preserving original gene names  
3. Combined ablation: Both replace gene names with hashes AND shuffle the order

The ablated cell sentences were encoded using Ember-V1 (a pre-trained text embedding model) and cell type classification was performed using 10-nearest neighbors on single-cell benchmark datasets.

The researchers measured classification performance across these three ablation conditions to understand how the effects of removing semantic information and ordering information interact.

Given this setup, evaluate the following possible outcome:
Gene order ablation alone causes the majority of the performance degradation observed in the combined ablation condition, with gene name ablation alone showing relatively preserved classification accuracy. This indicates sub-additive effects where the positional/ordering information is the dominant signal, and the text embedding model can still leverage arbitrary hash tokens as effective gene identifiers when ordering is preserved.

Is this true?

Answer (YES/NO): NO